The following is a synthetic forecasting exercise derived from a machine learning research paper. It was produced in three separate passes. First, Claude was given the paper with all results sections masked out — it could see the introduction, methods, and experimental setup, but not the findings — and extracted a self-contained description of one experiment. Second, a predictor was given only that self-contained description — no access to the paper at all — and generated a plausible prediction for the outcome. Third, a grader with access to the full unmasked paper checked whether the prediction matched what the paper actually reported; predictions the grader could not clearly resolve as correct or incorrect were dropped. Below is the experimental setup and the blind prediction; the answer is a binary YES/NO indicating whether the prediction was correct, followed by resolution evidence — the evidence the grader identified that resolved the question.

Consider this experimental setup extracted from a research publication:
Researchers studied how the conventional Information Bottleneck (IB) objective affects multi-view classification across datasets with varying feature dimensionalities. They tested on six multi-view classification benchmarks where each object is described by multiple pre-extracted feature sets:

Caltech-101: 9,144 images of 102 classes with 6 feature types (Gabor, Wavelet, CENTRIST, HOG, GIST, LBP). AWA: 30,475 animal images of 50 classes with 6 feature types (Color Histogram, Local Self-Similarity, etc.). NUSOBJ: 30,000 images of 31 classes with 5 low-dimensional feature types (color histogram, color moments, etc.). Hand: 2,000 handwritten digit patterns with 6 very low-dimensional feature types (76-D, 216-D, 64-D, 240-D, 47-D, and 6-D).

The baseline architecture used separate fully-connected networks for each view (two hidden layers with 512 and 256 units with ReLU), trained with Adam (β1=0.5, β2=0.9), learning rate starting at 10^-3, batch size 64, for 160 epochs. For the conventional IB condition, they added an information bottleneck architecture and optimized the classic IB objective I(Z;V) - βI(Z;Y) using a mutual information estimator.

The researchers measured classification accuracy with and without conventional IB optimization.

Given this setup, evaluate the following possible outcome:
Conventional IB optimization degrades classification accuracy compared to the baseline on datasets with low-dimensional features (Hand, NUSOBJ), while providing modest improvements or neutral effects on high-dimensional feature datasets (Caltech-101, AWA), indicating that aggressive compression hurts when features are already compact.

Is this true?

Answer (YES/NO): NO